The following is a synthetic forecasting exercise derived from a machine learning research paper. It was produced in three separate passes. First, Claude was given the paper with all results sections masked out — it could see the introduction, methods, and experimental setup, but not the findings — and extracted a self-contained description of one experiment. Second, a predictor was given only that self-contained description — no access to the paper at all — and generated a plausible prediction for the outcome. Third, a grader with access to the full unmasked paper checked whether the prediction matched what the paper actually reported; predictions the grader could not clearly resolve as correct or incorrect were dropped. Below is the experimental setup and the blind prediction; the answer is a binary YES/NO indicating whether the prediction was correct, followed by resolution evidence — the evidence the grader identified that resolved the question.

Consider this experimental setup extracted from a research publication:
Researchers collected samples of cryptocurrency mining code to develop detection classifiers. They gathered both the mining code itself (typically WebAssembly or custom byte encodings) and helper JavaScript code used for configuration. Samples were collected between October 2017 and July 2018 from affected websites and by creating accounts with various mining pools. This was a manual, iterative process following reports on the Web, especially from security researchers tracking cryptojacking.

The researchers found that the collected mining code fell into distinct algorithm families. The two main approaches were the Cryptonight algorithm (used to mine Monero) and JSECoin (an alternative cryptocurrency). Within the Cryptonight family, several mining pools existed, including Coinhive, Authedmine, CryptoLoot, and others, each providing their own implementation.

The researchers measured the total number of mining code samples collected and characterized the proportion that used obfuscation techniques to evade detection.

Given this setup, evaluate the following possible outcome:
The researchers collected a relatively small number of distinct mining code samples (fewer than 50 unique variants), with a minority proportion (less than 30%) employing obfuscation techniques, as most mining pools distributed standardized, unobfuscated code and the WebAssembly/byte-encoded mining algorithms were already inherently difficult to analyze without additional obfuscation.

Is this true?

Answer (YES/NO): NO